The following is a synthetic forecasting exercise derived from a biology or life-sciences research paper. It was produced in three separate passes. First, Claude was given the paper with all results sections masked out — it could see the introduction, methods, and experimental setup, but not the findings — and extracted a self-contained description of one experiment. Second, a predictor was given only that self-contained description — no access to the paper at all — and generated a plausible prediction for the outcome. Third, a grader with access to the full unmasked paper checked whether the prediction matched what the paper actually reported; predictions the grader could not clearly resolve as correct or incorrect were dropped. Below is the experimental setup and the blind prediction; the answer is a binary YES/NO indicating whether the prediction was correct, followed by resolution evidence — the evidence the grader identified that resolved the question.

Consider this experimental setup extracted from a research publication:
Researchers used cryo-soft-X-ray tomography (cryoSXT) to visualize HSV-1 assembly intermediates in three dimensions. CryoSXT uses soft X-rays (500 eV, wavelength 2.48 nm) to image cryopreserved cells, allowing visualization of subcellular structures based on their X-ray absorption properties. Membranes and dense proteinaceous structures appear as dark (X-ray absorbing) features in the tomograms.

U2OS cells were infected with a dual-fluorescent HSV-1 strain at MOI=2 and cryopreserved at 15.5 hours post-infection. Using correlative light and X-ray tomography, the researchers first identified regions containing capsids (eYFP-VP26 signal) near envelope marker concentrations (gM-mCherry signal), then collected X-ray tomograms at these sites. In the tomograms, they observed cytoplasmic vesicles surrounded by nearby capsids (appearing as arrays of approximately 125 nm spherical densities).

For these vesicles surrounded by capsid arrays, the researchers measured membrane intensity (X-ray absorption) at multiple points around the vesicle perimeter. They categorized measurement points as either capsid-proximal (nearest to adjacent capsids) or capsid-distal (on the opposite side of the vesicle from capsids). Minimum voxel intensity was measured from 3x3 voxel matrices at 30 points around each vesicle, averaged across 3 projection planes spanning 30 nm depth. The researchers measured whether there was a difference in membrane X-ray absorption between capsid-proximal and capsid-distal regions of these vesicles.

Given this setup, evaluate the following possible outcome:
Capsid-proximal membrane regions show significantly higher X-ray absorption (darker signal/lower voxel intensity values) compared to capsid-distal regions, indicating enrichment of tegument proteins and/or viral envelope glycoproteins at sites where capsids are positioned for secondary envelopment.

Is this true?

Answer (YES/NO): YES